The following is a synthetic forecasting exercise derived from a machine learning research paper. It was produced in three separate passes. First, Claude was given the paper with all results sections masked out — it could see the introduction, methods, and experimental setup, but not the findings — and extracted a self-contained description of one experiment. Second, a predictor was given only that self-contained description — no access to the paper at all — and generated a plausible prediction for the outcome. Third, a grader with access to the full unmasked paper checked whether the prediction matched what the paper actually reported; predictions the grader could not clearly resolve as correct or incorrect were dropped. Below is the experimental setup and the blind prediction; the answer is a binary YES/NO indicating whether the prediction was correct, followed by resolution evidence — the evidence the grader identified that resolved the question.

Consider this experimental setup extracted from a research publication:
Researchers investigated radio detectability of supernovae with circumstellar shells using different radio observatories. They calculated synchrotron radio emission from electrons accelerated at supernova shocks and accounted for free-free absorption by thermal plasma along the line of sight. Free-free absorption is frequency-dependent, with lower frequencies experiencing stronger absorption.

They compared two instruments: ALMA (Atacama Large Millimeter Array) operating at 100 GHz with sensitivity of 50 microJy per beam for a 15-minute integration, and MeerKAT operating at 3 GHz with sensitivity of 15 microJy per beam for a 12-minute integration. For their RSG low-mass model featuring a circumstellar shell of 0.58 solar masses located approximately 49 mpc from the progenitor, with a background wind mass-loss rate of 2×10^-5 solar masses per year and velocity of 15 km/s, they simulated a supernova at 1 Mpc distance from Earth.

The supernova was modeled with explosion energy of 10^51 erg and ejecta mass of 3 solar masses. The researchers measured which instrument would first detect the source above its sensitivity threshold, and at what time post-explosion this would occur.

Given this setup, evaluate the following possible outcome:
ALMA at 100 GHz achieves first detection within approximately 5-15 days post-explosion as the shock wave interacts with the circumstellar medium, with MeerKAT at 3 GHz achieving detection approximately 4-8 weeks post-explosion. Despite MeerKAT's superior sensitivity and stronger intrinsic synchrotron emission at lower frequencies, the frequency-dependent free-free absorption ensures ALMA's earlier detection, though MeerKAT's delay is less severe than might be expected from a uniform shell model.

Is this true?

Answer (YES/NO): NO